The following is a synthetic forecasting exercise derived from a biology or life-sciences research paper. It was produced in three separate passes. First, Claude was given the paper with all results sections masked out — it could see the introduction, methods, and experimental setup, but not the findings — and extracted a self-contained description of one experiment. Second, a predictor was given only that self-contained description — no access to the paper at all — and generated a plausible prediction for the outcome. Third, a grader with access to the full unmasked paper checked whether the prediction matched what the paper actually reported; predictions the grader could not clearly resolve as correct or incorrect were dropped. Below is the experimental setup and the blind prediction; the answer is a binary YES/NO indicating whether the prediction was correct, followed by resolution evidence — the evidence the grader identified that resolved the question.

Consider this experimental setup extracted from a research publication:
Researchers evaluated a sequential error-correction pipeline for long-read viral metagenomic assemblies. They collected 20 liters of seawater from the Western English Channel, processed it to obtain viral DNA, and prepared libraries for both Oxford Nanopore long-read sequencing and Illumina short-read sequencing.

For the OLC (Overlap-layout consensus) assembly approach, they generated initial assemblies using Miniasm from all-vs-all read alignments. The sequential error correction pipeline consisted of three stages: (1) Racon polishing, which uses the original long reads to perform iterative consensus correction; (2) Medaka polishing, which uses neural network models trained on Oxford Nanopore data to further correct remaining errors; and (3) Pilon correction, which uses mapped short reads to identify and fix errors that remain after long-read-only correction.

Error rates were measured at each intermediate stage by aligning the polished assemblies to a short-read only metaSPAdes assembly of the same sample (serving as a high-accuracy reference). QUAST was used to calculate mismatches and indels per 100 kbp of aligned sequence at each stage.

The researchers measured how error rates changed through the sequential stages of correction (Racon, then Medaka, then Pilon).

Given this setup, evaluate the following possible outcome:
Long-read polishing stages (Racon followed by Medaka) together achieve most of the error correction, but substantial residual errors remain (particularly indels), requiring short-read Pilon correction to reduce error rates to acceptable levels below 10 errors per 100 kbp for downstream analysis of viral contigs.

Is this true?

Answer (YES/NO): NO